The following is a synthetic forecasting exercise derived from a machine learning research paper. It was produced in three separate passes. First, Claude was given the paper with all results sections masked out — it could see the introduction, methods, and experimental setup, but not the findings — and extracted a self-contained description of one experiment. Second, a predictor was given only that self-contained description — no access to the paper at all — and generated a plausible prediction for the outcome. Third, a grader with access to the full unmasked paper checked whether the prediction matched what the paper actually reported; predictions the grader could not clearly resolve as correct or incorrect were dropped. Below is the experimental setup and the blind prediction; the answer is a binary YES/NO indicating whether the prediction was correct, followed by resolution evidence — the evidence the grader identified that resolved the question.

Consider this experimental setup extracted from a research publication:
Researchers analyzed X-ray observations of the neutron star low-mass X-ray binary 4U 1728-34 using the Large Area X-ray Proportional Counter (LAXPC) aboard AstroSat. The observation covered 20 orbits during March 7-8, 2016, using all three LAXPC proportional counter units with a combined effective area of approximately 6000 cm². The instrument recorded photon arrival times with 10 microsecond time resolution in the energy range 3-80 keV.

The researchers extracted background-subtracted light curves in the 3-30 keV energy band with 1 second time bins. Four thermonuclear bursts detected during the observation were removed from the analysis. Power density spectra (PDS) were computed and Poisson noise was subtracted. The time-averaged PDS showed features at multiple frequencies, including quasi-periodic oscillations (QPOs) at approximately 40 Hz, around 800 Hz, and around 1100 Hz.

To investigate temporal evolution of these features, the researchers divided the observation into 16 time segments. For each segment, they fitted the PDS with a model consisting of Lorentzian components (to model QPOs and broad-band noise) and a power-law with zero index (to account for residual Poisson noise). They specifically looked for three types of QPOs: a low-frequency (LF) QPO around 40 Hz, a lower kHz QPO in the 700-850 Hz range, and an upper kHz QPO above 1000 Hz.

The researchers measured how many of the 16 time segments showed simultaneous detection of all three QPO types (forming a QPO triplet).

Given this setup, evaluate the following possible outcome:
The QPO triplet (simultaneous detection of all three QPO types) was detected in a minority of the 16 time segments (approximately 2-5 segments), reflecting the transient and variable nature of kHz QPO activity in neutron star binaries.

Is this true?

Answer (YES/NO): NO